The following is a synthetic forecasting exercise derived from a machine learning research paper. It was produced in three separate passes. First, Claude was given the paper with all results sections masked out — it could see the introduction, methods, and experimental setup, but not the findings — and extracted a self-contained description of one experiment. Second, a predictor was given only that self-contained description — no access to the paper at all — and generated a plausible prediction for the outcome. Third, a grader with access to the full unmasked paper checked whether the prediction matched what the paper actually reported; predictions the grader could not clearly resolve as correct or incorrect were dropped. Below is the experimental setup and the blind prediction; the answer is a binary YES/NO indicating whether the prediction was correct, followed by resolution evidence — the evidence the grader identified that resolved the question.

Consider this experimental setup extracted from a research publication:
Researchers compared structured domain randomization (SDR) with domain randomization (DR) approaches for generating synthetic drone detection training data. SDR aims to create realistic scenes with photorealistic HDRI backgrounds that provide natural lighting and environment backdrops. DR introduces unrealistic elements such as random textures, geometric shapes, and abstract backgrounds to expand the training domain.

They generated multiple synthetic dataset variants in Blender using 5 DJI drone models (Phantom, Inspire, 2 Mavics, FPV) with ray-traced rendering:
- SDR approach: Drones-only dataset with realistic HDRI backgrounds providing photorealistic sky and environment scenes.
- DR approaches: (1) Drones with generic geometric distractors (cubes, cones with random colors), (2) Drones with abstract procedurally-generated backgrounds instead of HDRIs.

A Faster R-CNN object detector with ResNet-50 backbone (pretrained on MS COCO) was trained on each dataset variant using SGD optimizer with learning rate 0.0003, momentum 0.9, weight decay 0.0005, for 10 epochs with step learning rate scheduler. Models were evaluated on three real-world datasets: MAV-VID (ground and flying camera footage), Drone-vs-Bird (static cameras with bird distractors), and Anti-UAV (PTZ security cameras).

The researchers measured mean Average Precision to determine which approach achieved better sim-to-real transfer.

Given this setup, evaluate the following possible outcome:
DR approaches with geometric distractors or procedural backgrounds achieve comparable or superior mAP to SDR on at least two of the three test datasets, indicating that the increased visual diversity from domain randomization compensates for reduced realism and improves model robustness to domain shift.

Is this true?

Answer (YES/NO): NO